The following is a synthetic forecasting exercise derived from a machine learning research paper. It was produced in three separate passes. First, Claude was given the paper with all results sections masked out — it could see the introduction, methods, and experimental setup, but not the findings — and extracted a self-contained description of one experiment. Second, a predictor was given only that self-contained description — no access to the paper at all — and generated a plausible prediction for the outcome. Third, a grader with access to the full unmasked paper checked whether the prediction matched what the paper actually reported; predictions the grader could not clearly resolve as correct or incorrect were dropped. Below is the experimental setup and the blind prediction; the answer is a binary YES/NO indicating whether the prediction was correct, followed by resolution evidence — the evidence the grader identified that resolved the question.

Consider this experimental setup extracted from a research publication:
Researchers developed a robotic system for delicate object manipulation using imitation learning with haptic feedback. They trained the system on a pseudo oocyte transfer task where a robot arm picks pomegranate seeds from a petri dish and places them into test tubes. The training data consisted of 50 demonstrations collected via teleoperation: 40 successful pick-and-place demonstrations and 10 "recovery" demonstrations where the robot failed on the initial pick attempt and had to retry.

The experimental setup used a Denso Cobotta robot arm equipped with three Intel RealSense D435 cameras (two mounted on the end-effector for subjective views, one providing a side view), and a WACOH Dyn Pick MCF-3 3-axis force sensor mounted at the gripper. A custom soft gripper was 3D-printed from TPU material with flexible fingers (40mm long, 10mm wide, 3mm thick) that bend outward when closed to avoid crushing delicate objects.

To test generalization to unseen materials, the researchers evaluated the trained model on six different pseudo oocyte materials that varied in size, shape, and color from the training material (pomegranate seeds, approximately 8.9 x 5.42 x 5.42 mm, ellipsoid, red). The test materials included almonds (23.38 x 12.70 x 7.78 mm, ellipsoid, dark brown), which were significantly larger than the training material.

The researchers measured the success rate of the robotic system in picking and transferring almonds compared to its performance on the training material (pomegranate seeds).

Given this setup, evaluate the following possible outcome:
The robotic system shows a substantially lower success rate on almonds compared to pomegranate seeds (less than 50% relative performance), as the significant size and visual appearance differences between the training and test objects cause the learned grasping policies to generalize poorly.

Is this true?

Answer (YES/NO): YES